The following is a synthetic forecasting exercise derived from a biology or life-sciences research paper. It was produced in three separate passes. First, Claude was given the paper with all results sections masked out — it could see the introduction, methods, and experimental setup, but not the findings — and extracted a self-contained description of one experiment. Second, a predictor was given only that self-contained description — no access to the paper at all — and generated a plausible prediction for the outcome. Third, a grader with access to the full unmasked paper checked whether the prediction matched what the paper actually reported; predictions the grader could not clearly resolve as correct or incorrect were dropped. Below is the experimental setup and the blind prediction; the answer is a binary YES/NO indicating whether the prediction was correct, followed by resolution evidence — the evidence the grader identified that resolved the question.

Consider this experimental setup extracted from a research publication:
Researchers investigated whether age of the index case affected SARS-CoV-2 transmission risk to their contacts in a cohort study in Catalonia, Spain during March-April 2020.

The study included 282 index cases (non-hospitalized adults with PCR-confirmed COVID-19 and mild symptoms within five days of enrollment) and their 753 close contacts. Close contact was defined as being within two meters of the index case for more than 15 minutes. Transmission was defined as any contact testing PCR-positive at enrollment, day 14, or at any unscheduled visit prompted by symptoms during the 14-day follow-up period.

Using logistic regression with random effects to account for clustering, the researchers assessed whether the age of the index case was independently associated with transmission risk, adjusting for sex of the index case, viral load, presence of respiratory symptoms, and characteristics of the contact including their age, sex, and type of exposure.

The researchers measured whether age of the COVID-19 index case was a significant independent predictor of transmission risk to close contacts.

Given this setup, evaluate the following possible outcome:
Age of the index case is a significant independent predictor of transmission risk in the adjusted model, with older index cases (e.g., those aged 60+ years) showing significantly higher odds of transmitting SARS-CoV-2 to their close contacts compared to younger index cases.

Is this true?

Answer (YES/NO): NO